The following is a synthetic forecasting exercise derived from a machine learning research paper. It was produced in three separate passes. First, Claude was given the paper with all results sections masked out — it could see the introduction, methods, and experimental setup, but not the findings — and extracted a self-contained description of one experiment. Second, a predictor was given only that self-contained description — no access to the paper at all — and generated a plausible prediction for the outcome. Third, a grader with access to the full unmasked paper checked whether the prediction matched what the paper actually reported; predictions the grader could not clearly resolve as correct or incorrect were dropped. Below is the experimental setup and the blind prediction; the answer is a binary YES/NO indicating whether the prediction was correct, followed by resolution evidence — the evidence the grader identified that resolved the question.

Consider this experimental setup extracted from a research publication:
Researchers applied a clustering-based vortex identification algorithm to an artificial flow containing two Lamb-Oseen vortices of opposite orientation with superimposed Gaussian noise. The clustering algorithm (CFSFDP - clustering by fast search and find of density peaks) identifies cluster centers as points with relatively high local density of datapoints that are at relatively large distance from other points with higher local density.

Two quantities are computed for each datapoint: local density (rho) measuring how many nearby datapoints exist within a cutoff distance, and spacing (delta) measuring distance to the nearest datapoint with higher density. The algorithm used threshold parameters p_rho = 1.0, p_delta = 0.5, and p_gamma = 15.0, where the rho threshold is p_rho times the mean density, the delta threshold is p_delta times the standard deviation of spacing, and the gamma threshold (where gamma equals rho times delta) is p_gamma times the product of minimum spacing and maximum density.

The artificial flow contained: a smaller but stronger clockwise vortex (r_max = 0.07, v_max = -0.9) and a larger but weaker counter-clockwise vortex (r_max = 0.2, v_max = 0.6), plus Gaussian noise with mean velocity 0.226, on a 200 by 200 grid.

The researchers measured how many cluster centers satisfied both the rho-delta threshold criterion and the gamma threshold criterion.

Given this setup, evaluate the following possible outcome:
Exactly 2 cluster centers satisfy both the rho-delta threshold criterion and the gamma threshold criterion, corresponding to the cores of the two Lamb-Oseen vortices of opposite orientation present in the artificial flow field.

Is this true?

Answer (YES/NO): YES